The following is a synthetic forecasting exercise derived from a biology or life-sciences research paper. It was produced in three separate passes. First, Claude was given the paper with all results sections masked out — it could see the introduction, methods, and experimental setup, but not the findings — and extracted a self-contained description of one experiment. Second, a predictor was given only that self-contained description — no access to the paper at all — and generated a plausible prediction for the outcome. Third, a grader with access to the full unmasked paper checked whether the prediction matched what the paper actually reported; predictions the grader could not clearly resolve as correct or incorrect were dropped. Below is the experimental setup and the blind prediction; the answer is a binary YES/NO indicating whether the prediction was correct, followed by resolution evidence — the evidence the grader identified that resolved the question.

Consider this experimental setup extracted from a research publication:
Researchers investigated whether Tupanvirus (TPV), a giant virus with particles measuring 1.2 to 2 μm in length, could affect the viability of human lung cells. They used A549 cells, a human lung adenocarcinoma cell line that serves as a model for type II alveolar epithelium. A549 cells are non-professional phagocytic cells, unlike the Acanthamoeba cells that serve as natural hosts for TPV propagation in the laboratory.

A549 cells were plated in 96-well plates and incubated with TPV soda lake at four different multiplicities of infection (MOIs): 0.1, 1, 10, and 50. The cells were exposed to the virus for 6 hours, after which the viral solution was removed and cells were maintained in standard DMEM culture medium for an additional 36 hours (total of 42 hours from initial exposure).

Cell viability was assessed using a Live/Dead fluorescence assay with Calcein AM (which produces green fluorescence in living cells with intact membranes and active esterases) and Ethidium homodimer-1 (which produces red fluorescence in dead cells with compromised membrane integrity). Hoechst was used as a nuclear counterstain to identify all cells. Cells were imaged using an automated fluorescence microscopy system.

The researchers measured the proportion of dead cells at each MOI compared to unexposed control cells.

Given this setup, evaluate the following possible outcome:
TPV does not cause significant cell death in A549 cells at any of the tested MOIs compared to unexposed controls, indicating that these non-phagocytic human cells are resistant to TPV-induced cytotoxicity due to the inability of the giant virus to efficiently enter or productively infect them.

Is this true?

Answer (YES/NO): NO